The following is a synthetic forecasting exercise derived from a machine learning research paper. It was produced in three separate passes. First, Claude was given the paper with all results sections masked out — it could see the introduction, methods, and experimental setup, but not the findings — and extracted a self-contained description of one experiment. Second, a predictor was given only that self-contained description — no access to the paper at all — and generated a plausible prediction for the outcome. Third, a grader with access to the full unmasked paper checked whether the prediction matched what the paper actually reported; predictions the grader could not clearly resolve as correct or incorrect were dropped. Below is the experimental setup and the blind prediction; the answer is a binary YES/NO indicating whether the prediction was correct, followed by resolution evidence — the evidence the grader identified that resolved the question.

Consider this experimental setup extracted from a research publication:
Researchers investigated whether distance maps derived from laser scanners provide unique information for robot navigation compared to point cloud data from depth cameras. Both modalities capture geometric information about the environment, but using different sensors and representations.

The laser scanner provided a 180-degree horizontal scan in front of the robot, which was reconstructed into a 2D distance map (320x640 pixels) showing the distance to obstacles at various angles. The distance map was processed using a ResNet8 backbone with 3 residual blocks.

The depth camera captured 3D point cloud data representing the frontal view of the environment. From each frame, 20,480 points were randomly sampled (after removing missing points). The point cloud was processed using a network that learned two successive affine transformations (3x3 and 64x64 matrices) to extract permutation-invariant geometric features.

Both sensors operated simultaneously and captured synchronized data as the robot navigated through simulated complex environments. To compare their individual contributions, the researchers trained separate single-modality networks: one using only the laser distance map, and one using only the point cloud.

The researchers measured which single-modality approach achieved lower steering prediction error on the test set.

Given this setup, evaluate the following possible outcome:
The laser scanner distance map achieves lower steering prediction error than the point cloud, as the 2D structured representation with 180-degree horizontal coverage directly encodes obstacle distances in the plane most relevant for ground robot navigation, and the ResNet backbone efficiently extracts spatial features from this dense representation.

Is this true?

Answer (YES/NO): YES